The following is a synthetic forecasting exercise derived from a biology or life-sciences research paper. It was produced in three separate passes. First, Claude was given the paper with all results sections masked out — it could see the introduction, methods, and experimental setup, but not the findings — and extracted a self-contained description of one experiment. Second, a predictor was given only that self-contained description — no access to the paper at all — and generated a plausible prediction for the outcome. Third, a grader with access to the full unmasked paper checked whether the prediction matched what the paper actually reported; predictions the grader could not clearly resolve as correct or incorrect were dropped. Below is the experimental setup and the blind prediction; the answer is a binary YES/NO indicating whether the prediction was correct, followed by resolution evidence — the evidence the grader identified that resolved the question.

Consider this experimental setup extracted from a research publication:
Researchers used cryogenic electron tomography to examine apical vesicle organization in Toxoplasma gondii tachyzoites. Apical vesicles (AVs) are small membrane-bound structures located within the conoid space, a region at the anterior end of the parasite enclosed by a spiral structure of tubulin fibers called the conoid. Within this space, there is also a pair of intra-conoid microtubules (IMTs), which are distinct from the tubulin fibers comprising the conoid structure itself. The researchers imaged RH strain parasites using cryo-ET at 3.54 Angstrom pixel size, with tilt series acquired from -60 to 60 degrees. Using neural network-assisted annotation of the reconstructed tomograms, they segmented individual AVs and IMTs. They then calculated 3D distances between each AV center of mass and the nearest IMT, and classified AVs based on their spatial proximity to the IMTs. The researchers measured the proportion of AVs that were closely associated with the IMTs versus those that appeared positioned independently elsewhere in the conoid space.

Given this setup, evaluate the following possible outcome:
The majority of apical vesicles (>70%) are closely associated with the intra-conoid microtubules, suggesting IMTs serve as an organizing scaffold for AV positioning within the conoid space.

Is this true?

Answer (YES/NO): YES